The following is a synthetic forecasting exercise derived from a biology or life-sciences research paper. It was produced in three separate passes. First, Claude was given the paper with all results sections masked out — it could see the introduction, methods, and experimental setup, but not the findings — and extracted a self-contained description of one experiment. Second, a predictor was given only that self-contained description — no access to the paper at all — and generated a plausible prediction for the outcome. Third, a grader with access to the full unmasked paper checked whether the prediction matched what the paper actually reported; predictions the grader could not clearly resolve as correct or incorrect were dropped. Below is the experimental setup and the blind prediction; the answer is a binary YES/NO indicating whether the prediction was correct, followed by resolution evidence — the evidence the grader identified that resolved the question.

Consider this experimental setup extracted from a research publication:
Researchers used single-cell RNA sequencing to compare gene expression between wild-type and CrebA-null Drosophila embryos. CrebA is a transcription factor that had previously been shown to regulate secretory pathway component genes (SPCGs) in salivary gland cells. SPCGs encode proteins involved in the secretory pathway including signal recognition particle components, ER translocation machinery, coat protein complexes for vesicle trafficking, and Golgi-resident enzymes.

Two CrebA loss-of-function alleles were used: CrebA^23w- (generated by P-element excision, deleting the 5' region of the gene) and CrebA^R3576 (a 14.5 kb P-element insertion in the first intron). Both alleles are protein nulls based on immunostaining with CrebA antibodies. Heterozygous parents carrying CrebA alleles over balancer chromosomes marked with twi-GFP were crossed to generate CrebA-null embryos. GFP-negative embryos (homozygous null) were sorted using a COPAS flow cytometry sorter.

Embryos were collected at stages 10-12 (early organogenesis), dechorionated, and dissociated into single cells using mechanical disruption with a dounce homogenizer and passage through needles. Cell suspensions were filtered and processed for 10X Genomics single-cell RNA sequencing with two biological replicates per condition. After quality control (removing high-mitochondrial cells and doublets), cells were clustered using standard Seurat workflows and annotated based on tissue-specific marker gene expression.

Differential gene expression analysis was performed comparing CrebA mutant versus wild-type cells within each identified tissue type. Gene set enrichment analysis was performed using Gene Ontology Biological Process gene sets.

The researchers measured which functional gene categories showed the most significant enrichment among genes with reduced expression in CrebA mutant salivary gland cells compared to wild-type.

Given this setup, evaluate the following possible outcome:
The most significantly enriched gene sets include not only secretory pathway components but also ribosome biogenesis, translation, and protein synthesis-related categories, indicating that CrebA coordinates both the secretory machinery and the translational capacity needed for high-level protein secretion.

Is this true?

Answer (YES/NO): NO